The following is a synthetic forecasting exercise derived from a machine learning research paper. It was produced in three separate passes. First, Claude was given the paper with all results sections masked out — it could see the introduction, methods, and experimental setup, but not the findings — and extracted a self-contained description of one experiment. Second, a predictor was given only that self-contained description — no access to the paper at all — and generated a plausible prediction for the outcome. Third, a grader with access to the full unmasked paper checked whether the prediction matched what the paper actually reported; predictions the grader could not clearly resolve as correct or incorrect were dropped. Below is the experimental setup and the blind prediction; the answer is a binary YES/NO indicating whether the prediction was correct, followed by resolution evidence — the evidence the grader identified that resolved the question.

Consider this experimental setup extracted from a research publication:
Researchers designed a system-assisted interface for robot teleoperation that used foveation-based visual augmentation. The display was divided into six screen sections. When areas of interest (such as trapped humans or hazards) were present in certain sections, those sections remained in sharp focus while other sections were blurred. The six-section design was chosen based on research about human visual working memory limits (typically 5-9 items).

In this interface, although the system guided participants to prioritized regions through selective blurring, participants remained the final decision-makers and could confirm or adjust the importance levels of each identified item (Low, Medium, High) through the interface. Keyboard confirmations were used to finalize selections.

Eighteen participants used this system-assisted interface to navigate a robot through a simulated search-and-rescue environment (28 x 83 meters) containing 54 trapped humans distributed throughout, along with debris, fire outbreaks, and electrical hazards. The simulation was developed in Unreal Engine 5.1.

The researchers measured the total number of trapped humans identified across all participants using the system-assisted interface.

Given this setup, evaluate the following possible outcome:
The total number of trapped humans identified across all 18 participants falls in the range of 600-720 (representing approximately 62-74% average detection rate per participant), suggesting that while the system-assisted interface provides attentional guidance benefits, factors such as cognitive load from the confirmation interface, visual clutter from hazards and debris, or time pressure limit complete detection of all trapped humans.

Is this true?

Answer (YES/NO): NO